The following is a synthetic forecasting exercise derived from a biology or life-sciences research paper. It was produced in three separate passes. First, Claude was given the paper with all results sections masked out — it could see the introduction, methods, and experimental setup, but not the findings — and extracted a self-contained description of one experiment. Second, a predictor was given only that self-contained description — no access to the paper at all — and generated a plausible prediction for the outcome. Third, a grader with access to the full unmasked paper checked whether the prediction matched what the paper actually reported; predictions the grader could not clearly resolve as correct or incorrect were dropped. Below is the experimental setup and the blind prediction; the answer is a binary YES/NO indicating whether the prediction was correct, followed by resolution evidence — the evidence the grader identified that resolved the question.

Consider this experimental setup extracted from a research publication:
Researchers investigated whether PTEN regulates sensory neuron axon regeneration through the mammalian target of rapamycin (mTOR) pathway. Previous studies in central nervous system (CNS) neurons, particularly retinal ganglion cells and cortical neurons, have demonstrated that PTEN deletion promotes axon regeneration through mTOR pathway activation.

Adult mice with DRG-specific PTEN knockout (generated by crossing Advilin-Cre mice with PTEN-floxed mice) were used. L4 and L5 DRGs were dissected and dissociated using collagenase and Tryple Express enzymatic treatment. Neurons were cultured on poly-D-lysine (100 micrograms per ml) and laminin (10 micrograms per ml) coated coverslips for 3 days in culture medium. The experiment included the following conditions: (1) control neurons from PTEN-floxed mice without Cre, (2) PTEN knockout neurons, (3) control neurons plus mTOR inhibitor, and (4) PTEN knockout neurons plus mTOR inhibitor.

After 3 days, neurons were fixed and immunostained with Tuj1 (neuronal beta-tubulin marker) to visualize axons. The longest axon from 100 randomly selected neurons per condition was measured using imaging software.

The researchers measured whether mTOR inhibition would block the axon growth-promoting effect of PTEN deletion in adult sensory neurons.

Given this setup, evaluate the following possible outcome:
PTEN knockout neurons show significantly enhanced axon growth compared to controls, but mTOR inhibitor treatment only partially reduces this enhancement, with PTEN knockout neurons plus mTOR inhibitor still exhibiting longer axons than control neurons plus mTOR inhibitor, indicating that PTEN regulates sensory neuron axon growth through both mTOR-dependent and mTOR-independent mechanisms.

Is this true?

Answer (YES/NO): NO